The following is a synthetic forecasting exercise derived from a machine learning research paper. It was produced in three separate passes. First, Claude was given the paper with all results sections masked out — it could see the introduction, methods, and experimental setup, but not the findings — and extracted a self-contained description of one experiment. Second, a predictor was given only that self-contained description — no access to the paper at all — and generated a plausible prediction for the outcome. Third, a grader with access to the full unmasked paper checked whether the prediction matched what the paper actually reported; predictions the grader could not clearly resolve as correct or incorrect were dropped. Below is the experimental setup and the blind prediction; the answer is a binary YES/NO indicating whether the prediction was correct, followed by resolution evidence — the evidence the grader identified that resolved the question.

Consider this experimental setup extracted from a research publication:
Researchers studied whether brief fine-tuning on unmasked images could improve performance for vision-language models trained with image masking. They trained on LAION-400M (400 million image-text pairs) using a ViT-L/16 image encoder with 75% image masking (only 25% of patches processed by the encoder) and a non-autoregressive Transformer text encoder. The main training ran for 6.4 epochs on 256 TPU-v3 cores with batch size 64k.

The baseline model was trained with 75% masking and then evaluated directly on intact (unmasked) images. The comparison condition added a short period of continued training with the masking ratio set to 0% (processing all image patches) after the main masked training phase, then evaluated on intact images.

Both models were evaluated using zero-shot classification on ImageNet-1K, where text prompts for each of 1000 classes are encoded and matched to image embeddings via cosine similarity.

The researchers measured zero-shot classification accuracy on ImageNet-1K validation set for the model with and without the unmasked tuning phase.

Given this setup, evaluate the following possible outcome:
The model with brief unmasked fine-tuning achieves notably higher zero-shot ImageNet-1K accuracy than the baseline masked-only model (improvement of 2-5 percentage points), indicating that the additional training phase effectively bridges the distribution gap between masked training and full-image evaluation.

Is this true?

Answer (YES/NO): NO